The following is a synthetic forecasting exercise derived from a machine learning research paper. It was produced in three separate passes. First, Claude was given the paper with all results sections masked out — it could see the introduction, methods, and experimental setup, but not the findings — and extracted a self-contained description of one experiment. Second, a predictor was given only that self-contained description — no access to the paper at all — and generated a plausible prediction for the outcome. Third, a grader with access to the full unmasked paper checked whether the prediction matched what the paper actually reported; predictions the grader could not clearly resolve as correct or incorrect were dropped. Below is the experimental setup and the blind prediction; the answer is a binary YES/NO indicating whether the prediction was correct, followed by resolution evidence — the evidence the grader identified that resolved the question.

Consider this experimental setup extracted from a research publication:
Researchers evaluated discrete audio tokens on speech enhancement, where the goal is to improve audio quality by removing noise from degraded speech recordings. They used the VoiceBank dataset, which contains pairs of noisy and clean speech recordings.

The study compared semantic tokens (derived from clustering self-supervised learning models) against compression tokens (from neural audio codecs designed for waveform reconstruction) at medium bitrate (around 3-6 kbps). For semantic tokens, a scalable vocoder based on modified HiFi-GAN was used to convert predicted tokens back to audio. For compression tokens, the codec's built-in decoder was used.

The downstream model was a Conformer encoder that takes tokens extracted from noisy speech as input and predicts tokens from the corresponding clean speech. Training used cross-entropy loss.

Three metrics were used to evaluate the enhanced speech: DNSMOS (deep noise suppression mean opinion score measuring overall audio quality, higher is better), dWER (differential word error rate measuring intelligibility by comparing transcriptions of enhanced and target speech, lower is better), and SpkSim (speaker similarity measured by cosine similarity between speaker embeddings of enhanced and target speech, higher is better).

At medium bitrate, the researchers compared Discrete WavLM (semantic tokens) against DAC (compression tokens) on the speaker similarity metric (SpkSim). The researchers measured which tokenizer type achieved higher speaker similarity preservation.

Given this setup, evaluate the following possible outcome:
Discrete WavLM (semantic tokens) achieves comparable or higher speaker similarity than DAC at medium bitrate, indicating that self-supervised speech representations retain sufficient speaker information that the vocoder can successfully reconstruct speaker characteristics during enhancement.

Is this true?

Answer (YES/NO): NO